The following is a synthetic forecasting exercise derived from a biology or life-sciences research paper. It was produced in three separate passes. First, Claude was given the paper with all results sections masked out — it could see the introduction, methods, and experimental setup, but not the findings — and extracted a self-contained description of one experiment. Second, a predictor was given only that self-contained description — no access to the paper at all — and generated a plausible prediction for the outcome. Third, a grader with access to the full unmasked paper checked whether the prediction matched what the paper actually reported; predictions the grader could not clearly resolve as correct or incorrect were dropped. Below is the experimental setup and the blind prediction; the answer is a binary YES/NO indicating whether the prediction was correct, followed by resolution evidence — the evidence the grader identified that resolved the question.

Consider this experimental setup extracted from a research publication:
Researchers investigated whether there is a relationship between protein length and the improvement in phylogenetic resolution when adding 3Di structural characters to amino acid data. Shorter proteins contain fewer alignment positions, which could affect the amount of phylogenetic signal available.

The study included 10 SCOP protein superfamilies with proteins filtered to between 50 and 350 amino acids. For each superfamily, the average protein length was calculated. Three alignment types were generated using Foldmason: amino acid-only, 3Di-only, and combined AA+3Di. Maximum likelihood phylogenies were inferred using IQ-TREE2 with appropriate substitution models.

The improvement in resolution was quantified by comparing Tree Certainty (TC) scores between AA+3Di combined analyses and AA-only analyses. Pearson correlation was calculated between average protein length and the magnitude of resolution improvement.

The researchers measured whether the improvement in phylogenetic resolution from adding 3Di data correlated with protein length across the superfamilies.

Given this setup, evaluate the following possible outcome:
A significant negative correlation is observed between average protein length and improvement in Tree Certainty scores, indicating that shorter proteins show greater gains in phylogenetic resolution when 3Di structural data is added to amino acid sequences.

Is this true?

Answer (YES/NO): NO